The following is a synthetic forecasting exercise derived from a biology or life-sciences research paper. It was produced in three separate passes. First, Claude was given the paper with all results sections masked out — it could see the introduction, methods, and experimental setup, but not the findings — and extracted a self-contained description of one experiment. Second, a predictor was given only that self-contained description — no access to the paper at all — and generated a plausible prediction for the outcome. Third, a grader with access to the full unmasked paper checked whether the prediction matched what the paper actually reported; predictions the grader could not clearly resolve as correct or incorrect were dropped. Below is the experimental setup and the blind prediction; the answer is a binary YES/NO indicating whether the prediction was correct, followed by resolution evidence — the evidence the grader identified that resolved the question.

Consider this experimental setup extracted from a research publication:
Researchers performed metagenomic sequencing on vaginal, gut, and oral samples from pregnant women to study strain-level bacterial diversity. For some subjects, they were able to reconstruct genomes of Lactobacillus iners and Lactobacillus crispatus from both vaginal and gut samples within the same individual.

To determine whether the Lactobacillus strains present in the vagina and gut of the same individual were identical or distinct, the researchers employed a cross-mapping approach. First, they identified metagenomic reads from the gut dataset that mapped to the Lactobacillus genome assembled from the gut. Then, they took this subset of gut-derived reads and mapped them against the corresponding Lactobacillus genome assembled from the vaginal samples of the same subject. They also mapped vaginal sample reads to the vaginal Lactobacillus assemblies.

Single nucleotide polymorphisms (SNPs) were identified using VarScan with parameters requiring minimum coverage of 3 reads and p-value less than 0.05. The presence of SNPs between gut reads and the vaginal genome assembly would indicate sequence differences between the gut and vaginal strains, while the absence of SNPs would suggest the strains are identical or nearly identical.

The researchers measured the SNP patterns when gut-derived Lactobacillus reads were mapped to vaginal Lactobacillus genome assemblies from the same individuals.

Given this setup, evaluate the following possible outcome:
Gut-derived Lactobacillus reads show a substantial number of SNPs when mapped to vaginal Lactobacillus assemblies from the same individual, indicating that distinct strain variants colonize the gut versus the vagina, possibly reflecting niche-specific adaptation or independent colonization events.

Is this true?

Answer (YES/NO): YES